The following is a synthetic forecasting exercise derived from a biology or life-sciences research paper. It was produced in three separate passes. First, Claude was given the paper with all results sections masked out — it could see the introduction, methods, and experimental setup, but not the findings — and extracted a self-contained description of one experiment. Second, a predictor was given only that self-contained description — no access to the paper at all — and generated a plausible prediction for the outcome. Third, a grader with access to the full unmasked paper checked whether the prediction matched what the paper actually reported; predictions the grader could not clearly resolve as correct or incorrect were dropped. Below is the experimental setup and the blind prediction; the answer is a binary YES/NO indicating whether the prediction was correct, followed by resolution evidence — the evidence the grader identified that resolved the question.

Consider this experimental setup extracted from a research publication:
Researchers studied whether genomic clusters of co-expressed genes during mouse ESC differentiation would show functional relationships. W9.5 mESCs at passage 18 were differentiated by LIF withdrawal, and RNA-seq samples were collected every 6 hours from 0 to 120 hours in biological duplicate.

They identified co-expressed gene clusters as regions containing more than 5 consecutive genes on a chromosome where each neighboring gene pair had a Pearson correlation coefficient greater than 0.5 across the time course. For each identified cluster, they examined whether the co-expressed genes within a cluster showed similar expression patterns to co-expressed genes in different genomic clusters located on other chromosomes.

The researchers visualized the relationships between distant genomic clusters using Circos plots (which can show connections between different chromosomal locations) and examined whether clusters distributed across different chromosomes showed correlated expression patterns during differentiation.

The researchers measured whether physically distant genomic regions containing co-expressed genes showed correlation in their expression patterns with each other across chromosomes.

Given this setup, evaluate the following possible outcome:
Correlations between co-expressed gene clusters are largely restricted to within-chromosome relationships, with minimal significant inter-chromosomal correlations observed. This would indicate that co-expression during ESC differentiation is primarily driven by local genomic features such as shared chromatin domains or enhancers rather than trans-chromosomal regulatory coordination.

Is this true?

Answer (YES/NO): NO